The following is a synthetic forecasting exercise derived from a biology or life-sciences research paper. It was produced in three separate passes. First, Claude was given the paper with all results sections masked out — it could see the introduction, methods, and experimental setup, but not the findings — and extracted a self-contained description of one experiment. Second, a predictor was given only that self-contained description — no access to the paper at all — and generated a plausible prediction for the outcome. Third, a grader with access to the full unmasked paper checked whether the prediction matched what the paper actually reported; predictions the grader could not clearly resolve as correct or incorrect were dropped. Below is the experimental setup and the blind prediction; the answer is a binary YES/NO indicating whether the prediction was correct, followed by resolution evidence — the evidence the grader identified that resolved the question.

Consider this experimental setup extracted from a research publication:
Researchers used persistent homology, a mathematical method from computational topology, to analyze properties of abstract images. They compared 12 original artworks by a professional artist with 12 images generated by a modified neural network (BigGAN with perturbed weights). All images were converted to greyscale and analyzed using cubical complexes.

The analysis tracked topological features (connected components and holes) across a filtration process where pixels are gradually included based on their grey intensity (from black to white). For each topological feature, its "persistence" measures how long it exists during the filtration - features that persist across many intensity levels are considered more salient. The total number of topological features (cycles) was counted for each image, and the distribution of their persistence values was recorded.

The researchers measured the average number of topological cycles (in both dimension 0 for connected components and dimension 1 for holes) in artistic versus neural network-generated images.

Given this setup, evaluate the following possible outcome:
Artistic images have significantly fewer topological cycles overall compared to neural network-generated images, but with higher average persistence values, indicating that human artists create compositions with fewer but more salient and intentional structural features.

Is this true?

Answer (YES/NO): NO